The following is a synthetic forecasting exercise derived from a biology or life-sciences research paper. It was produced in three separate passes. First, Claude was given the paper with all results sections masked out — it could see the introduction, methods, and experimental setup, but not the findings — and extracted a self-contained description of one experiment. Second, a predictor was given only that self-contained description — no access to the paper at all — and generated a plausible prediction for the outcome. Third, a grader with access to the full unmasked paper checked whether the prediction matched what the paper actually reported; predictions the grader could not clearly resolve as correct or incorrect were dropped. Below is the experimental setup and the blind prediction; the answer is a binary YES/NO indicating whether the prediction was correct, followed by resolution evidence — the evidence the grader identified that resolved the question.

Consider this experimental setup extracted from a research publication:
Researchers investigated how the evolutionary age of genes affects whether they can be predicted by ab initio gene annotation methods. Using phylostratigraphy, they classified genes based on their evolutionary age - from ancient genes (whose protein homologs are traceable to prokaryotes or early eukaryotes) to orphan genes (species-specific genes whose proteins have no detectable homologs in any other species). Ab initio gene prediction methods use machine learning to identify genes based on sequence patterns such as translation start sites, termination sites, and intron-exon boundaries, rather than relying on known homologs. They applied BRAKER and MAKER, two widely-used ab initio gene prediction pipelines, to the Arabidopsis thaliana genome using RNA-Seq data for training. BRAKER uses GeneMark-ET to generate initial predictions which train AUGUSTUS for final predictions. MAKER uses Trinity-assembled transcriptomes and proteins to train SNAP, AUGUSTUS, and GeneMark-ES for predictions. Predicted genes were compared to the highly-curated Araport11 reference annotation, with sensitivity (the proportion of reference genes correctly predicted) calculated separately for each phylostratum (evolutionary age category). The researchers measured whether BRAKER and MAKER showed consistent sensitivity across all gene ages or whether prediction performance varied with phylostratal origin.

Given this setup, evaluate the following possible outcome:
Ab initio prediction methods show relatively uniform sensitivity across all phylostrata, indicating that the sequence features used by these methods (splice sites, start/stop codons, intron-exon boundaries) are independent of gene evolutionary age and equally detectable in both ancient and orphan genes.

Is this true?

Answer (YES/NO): NO